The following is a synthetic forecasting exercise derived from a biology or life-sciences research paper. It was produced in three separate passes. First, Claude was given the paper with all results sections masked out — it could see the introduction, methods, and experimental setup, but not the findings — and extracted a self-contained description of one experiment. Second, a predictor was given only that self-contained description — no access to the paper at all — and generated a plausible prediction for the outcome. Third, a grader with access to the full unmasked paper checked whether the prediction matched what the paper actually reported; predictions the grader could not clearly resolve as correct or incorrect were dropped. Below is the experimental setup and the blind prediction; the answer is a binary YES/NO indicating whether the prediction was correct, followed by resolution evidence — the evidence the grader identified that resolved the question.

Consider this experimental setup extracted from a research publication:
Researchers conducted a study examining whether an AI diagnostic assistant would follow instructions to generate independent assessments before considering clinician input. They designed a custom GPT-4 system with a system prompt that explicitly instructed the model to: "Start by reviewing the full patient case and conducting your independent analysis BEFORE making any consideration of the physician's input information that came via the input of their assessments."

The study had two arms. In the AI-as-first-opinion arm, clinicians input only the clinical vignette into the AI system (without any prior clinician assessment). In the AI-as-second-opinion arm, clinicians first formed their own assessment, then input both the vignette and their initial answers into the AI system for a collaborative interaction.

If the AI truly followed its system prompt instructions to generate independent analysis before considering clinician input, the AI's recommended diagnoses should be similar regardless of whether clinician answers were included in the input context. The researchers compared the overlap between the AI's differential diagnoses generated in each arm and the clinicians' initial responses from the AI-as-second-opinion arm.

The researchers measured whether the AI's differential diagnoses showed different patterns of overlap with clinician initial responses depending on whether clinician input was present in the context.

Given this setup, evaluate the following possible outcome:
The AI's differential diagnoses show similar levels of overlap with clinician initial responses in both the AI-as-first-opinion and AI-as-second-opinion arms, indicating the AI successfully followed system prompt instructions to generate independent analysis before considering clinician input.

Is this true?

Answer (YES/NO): NO